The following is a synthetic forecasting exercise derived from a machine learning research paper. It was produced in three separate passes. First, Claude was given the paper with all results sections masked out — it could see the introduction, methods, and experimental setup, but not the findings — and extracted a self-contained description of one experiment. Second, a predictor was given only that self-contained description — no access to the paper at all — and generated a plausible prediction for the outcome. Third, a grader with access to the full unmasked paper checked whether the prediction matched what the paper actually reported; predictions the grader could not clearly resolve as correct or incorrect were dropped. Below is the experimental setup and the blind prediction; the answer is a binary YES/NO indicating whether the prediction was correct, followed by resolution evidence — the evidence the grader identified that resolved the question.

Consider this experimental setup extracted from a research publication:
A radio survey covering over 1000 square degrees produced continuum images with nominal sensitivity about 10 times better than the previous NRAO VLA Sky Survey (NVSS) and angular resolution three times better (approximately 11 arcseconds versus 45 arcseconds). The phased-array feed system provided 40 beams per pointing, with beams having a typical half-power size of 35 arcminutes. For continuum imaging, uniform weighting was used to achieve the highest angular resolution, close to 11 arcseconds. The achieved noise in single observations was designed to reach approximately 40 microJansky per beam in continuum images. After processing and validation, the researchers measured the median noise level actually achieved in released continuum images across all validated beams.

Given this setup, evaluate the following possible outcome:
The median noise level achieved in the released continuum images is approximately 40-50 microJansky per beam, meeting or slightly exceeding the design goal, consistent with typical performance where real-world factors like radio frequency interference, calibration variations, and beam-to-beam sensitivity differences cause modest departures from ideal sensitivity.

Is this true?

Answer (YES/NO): YES